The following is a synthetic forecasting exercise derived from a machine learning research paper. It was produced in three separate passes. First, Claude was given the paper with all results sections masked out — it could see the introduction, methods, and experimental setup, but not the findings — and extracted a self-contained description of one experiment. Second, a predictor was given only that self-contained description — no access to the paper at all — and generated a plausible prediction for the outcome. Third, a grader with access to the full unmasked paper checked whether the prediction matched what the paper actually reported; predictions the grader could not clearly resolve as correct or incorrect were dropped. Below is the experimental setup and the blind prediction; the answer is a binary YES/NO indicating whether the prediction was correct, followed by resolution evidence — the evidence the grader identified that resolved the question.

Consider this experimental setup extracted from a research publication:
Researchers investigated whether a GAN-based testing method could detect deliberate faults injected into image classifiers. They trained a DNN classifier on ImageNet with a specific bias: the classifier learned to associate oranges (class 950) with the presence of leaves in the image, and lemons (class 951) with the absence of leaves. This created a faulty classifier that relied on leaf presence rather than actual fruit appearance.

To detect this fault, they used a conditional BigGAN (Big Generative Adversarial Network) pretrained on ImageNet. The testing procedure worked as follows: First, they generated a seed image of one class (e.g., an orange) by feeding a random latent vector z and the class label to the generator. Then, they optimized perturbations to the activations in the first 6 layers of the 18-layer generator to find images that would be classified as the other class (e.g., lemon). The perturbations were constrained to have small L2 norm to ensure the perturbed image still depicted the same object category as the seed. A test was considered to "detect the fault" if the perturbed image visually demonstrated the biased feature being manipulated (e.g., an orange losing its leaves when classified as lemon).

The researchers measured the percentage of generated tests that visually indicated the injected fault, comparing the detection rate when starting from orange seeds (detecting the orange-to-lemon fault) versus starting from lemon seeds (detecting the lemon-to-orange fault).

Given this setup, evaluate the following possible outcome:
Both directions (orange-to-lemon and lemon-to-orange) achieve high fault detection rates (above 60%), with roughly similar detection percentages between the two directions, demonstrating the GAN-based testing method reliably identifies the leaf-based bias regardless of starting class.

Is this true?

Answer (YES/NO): NO